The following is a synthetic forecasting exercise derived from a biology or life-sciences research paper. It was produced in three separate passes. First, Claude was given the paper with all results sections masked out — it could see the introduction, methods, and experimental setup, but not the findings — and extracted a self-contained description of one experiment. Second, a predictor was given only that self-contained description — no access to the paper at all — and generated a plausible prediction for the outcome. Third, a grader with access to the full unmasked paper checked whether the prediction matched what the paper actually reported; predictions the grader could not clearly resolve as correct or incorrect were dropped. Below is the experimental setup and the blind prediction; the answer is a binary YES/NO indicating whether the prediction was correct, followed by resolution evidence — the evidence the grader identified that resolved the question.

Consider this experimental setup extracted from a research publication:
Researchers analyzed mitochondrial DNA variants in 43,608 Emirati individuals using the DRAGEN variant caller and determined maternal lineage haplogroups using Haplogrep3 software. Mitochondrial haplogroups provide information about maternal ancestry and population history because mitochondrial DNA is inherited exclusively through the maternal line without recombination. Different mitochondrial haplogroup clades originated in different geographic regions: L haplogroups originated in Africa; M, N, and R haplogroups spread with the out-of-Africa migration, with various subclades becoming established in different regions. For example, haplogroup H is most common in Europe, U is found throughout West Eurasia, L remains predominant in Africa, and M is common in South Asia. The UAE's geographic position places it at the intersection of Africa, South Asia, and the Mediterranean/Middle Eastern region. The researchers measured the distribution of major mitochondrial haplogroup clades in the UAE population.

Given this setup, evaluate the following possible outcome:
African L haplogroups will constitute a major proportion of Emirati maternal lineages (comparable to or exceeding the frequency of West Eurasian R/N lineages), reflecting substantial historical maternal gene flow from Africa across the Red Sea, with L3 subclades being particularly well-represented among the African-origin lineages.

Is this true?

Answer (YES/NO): NO